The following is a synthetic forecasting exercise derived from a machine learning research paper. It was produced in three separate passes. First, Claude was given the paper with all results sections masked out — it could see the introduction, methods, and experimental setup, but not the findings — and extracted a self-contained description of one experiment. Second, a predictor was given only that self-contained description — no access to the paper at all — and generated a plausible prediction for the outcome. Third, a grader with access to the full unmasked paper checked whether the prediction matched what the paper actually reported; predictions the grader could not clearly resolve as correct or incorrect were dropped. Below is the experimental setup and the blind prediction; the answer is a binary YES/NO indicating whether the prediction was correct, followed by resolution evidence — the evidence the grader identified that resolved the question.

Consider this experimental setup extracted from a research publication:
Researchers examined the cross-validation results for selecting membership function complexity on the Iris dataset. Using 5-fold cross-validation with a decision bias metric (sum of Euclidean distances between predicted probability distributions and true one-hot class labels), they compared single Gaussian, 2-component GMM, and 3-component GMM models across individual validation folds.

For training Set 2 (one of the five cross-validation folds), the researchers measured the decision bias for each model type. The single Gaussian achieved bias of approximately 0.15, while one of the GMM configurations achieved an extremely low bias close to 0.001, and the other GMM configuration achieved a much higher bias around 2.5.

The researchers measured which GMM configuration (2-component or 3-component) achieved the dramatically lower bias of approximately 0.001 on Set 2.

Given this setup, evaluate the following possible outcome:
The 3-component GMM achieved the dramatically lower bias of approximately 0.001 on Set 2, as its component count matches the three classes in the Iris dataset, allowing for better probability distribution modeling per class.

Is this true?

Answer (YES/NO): NO